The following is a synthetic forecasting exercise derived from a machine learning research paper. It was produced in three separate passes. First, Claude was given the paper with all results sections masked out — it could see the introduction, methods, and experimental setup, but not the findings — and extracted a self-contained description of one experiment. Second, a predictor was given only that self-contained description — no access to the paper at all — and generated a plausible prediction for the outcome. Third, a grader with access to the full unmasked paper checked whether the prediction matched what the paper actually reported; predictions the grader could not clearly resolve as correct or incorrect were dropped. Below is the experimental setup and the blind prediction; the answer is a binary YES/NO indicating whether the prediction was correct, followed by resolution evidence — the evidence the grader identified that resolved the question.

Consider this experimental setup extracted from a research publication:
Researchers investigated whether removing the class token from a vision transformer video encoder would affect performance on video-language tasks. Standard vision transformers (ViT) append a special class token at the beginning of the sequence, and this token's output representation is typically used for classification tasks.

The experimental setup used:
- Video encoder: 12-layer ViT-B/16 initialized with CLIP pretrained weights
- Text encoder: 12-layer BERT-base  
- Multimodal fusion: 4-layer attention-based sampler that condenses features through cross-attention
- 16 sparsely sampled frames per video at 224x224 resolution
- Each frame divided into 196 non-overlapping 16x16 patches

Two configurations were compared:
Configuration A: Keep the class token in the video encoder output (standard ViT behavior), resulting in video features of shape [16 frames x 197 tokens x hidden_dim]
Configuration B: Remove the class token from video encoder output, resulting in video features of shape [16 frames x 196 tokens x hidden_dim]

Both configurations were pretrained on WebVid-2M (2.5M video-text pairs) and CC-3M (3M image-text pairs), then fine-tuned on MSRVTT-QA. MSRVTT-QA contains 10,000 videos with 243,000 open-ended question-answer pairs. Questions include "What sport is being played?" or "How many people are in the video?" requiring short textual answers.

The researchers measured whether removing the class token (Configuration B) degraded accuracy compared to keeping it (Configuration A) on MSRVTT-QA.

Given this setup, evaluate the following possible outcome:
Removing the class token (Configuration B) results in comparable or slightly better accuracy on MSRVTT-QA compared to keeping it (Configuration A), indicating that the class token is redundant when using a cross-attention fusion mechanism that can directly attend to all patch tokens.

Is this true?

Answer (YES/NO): YES